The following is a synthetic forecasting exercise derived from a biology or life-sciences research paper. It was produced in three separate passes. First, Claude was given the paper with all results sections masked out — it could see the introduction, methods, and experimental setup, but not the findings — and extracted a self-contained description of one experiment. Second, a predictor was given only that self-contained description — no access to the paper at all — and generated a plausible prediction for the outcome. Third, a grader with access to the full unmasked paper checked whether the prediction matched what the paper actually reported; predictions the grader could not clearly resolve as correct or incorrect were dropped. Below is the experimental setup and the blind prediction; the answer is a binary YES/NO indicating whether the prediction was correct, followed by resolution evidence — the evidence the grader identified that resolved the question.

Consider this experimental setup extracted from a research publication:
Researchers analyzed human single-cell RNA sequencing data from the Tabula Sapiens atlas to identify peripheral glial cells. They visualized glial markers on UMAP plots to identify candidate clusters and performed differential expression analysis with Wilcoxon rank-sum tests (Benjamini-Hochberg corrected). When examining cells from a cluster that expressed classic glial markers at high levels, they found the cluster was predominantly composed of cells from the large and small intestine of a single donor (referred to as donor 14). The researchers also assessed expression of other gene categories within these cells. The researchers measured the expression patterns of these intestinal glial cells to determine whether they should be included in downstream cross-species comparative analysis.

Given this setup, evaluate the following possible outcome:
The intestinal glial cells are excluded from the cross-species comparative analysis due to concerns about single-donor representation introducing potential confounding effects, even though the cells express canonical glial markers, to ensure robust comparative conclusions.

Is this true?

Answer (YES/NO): NO